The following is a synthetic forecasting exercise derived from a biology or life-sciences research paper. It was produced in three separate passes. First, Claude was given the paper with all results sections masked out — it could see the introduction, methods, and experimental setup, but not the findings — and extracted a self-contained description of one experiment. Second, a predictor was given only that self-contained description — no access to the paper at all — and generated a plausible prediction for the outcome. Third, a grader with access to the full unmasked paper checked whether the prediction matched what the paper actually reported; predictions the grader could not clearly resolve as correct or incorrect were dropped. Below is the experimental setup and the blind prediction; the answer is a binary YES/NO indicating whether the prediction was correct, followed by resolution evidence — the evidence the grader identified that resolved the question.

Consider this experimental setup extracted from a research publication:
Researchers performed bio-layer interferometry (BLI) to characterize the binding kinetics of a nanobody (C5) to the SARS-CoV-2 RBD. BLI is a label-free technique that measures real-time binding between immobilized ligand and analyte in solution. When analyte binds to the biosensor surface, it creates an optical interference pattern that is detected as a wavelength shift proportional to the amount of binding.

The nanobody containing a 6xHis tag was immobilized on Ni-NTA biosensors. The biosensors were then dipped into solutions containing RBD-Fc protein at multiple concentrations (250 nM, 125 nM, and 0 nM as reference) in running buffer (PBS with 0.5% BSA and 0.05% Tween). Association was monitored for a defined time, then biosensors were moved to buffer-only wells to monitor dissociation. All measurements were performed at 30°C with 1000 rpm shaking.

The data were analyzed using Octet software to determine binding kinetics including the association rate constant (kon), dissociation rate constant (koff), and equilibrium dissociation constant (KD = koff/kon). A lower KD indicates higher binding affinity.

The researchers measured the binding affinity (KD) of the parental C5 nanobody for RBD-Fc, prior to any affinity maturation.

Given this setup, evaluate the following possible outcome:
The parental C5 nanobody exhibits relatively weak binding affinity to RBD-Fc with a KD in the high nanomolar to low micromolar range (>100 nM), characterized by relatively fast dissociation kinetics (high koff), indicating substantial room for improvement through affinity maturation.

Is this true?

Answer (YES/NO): NO